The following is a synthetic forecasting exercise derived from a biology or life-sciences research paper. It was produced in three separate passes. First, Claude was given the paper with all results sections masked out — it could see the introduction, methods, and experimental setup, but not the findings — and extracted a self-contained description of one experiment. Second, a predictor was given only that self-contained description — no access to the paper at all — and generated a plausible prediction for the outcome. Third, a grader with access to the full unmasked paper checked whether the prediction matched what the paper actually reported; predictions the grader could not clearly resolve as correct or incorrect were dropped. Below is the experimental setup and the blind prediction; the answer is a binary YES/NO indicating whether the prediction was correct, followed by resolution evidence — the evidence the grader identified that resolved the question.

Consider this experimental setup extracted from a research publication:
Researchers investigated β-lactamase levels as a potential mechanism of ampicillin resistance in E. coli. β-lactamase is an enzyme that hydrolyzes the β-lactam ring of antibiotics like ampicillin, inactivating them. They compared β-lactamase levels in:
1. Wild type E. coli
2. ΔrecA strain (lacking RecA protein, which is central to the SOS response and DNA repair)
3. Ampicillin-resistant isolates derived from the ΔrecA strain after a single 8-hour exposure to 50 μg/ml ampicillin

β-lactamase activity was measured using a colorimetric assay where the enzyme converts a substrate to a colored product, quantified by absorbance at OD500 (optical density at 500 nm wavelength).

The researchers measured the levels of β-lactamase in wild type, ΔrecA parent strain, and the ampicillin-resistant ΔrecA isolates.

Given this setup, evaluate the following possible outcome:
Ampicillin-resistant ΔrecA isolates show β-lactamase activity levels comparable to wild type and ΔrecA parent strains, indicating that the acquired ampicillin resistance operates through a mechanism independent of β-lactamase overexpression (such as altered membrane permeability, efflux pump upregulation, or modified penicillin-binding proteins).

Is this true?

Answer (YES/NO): NO